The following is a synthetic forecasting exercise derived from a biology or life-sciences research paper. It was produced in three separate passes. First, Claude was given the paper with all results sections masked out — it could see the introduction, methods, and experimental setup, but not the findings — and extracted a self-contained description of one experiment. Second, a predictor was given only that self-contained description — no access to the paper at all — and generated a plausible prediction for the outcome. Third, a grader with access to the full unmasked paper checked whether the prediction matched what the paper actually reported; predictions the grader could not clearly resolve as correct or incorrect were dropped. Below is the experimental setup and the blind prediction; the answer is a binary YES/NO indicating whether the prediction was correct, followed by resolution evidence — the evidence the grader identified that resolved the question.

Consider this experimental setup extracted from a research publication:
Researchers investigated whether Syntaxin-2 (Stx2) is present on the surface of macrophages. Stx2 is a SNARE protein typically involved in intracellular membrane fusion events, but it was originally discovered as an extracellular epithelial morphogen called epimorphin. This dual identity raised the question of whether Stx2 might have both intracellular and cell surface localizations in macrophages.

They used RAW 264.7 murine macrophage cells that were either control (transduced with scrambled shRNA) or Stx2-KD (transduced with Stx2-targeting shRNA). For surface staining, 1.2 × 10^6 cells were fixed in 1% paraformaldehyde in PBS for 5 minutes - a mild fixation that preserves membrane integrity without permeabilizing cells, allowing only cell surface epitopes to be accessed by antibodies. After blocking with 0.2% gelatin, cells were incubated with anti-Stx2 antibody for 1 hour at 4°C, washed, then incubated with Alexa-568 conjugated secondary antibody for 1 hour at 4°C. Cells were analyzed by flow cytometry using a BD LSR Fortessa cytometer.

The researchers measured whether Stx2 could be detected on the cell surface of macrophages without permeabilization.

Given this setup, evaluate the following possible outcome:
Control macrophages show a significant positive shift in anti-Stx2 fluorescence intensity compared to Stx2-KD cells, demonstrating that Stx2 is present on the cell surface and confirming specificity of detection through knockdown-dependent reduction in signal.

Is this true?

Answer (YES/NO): NO